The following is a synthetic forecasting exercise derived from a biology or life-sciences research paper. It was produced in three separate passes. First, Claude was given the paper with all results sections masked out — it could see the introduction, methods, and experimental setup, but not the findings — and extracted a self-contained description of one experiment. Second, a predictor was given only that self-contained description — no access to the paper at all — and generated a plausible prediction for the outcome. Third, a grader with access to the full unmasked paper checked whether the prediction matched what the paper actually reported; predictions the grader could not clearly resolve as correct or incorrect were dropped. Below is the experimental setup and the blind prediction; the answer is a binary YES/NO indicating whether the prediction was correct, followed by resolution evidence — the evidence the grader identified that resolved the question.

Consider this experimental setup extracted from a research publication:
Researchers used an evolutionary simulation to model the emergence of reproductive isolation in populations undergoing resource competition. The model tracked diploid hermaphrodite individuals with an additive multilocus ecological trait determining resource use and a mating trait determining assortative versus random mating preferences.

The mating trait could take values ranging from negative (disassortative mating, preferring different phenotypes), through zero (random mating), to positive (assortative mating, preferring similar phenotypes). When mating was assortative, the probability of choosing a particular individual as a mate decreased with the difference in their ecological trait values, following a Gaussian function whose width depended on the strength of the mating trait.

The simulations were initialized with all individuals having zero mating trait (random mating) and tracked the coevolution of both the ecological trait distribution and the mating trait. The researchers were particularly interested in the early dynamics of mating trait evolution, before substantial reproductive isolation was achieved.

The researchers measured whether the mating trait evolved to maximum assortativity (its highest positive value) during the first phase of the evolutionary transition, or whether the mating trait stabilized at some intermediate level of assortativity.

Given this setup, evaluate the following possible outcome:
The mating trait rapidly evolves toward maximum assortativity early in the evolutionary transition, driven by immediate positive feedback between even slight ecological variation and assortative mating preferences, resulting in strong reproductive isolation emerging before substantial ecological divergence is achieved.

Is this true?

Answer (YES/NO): NO